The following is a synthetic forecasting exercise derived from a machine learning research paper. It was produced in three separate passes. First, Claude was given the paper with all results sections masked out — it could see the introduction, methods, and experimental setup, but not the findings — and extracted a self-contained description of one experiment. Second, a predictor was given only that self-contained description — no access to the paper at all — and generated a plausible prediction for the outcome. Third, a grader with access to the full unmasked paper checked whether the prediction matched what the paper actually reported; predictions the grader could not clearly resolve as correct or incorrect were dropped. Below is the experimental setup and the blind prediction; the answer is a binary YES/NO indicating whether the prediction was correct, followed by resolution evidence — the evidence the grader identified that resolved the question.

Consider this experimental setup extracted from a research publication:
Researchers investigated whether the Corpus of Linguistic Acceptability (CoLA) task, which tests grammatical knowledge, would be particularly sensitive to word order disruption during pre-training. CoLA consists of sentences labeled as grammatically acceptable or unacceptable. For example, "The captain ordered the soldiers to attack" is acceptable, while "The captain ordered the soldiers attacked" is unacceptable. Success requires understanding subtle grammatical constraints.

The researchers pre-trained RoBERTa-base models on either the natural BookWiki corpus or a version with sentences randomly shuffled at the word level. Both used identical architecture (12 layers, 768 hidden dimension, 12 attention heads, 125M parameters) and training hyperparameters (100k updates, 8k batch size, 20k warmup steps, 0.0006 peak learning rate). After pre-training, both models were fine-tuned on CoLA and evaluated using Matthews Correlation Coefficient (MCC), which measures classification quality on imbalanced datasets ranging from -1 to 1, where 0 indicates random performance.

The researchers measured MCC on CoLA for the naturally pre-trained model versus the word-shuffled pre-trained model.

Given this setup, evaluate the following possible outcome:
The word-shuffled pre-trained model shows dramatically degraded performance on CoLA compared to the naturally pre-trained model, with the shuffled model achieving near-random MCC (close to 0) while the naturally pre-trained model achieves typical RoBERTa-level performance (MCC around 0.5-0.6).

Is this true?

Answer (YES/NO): NO